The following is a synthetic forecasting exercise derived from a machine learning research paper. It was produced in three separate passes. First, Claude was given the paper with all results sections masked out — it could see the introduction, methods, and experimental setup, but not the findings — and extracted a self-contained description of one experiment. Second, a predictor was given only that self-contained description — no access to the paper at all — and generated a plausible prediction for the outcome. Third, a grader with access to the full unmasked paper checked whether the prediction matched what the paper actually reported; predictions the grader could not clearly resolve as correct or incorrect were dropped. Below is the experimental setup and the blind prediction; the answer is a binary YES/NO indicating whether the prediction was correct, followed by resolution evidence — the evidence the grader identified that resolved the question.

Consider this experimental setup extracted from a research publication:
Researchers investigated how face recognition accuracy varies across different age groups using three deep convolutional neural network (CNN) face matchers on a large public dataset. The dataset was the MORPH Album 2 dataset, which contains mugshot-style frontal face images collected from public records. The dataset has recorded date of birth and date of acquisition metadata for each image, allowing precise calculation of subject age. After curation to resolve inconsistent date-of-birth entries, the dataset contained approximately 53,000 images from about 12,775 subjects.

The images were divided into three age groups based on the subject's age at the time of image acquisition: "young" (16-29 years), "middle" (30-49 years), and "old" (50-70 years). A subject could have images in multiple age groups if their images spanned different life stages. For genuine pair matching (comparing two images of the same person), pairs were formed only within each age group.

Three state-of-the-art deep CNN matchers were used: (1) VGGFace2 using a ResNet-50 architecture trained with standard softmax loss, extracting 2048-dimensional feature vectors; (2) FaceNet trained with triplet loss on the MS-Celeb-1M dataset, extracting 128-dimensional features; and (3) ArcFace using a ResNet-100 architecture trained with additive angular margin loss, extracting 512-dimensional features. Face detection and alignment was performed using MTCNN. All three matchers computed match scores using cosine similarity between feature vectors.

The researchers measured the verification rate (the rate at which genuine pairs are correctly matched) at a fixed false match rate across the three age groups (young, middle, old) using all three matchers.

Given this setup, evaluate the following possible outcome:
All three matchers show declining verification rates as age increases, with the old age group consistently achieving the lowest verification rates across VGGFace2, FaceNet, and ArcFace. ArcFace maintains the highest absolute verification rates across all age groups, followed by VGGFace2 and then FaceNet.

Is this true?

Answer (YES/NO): NO